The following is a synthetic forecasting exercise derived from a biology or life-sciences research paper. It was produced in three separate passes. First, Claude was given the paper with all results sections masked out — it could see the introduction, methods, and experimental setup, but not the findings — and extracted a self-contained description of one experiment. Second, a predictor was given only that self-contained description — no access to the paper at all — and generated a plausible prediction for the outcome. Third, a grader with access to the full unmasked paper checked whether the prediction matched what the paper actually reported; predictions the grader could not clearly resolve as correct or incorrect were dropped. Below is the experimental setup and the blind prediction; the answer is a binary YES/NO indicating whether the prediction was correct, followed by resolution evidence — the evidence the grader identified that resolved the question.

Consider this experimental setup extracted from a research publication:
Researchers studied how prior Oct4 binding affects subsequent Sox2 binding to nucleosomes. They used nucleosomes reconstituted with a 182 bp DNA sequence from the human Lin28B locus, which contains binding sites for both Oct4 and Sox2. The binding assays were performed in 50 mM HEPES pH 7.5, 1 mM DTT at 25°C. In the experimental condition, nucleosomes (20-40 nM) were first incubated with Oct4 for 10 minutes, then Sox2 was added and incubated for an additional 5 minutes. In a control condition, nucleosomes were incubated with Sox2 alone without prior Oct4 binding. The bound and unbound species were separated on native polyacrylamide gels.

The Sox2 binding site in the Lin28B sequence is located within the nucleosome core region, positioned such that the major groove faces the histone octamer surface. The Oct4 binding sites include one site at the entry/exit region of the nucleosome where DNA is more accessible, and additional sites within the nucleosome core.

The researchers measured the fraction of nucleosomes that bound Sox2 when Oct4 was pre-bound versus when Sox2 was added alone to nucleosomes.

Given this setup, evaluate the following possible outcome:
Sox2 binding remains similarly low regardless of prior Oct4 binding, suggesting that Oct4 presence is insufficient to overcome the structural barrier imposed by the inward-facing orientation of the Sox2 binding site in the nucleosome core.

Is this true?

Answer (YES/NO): NO